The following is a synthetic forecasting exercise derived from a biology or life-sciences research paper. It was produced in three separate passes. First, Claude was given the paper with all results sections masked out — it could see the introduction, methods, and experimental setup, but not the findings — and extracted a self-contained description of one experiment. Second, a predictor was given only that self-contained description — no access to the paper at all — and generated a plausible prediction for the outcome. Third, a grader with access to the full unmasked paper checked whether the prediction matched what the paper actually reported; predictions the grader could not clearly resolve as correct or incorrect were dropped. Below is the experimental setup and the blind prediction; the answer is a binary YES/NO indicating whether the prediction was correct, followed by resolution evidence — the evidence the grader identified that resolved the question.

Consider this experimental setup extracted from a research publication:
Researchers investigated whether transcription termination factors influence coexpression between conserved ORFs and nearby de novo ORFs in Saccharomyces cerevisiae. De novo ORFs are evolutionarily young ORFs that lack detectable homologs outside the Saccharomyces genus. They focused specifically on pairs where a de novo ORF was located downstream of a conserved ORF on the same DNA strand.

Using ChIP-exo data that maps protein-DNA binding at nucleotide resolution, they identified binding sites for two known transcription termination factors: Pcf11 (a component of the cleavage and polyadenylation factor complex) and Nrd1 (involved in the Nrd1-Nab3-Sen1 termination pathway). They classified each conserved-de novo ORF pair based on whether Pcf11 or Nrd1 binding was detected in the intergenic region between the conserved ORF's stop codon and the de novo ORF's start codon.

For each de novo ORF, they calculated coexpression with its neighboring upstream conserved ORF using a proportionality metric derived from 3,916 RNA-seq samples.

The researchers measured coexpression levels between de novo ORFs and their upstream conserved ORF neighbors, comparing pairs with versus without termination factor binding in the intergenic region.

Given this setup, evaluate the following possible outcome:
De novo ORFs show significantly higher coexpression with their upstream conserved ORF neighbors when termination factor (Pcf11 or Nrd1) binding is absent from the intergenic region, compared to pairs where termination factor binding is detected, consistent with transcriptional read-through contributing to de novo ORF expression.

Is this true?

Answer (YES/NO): YES